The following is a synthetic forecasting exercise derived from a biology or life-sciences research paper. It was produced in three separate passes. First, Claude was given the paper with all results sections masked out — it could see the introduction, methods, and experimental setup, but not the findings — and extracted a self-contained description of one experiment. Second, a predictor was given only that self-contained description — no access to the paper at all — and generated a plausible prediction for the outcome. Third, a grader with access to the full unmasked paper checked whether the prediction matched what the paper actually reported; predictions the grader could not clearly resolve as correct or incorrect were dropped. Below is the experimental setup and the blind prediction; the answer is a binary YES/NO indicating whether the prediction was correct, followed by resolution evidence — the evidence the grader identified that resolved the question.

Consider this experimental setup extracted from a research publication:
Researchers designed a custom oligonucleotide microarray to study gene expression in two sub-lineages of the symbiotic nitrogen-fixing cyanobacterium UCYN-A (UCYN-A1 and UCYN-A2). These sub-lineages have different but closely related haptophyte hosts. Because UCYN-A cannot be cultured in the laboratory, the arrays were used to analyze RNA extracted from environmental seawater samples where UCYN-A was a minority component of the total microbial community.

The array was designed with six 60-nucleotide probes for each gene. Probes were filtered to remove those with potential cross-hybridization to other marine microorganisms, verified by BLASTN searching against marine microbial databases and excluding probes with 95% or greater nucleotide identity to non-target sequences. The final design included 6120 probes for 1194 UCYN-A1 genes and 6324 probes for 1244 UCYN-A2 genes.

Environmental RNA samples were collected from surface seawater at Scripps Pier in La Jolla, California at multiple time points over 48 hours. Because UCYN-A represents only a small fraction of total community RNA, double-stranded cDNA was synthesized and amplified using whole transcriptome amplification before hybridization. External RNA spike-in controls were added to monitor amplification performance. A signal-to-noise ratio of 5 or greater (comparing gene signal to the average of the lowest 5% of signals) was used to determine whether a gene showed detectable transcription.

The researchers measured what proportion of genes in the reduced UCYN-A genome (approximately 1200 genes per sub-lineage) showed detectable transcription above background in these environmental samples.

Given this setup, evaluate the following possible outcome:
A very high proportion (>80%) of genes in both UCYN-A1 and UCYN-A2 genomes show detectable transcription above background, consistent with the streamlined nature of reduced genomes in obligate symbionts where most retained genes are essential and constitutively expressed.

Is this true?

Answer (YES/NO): NO